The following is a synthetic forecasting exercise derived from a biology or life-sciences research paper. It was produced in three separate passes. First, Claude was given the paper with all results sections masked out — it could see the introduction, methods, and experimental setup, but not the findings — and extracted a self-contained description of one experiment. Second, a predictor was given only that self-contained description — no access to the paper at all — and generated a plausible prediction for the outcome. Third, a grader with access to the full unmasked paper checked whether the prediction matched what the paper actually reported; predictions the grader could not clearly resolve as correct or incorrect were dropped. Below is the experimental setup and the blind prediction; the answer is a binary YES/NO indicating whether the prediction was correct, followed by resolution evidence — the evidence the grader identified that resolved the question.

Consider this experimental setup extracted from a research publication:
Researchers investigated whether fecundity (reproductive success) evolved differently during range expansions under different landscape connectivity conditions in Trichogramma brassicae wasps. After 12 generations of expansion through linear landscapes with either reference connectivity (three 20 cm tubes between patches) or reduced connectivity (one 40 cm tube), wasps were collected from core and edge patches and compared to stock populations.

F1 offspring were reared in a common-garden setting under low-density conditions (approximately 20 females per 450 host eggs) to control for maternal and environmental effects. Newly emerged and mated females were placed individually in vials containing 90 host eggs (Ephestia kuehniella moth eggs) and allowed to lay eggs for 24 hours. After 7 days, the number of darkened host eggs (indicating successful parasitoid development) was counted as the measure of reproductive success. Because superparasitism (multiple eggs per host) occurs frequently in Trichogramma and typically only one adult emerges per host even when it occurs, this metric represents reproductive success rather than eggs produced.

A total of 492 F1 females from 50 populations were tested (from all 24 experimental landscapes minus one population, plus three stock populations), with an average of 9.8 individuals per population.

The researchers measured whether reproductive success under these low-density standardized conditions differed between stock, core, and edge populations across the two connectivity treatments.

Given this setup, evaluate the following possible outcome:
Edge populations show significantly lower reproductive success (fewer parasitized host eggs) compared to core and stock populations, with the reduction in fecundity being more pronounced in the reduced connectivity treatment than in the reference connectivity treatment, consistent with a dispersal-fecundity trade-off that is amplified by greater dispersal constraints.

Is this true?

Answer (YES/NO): NO